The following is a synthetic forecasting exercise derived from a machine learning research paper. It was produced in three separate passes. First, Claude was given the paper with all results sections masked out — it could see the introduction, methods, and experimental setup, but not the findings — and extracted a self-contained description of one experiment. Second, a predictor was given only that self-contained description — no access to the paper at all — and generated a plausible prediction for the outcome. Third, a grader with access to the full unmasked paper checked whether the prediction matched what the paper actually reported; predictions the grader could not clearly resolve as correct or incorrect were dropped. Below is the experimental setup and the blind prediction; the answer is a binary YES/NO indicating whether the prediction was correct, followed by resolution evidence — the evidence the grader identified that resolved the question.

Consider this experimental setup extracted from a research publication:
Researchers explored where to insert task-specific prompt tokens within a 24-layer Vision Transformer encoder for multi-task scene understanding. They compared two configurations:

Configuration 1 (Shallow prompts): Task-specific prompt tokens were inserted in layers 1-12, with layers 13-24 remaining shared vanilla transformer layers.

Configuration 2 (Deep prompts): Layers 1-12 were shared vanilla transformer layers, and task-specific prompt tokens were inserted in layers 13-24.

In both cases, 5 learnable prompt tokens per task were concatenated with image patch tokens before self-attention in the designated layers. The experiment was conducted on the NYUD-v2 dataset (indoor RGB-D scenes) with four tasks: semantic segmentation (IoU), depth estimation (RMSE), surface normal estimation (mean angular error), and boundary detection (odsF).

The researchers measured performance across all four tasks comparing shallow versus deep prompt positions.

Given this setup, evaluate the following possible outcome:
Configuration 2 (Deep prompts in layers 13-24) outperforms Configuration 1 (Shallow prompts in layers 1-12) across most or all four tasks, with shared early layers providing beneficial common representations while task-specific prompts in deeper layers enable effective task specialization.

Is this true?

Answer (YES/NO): YES